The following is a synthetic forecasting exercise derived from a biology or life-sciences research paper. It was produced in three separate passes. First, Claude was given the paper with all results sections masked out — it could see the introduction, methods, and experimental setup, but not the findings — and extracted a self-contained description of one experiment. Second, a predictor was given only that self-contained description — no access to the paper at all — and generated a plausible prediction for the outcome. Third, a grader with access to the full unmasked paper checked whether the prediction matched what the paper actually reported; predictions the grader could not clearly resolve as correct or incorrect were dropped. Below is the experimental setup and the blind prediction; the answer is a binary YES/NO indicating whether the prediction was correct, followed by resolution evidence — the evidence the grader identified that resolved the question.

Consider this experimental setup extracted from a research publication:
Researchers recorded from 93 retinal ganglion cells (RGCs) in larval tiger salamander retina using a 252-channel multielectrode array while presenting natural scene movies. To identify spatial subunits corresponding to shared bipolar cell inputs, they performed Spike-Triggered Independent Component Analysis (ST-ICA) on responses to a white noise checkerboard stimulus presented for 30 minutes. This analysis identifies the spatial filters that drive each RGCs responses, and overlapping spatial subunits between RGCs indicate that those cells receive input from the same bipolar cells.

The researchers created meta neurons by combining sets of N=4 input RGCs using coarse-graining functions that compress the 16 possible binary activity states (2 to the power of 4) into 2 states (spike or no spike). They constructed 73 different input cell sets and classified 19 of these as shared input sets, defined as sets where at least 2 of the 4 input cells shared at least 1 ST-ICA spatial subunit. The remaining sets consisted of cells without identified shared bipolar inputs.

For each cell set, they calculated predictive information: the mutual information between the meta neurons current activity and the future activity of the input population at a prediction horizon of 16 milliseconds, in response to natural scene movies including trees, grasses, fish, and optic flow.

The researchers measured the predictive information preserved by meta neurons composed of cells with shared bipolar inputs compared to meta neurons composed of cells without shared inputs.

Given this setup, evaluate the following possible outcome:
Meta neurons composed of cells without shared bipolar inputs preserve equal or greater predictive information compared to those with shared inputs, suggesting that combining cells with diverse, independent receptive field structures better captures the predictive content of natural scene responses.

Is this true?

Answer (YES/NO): NO